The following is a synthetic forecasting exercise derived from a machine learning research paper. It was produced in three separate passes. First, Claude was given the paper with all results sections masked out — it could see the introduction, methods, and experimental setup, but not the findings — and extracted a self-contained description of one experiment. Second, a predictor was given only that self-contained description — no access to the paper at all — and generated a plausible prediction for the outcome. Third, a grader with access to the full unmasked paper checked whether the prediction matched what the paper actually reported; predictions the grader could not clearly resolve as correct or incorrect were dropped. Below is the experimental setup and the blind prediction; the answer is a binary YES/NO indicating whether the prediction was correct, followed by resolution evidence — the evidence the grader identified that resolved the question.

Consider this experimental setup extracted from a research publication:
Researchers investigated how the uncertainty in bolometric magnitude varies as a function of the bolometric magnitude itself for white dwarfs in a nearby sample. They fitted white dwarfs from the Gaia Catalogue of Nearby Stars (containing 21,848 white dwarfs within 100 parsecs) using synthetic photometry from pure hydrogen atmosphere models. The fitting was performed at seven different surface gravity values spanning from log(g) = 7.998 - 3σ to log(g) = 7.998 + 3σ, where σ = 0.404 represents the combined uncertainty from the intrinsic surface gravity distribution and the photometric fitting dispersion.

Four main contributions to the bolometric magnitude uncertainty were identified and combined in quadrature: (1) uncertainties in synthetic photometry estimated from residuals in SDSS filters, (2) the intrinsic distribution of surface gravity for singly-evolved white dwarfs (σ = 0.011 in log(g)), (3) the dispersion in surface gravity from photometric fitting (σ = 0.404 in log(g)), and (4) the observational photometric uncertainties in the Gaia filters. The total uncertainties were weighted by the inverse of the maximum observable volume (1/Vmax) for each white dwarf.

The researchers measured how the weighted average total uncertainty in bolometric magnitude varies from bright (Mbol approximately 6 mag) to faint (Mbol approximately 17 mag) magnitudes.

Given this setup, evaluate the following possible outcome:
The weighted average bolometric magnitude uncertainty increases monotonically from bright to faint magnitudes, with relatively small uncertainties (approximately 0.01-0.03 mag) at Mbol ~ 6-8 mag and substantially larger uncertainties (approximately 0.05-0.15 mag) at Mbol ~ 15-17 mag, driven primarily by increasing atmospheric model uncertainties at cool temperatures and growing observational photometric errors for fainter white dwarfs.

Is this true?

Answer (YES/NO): NO